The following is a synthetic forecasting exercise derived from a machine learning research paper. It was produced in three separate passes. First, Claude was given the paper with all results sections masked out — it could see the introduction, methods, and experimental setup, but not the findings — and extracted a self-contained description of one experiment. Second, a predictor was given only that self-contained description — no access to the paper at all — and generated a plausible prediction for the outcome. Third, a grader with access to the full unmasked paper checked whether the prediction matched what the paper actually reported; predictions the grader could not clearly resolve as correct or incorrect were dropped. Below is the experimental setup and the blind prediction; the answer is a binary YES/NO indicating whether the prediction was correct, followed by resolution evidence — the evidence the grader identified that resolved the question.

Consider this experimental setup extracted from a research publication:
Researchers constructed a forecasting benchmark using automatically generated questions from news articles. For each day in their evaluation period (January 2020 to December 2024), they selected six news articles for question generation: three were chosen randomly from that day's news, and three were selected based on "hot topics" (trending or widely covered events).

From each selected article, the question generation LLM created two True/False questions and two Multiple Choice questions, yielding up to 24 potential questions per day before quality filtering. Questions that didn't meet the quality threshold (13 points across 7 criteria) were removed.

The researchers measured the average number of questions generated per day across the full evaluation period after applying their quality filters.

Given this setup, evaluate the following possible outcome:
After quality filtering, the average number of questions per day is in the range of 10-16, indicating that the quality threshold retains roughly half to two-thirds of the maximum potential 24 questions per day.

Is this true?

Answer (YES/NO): NO